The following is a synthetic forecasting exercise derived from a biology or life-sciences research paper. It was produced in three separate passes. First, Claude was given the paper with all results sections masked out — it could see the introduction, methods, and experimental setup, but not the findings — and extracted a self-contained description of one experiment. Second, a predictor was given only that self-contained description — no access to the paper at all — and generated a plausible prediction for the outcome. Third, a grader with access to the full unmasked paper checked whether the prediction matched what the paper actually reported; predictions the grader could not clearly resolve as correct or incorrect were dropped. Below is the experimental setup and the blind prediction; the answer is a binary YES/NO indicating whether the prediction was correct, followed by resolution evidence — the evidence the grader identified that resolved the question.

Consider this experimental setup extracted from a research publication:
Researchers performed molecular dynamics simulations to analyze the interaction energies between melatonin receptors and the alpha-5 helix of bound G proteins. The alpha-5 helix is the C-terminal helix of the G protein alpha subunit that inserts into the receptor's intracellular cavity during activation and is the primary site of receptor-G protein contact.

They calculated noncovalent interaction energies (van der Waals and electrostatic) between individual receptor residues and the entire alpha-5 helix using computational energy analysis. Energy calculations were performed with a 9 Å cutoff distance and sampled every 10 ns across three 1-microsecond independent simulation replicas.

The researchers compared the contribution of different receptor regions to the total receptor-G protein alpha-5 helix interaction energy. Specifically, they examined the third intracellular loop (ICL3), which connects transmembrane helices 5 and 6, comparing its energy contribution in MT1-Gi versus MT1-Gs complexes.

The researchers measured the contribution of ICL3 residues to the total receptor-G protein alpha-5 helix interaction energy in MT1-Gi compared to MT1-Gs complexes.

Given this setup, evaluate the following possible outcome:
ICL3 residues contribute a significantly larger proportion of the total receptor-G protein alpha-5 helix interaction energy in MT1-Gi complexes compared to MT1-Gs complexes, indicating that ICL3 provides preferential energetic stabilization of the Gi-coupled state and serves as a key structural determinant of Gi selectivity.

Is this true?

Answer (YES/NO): NO